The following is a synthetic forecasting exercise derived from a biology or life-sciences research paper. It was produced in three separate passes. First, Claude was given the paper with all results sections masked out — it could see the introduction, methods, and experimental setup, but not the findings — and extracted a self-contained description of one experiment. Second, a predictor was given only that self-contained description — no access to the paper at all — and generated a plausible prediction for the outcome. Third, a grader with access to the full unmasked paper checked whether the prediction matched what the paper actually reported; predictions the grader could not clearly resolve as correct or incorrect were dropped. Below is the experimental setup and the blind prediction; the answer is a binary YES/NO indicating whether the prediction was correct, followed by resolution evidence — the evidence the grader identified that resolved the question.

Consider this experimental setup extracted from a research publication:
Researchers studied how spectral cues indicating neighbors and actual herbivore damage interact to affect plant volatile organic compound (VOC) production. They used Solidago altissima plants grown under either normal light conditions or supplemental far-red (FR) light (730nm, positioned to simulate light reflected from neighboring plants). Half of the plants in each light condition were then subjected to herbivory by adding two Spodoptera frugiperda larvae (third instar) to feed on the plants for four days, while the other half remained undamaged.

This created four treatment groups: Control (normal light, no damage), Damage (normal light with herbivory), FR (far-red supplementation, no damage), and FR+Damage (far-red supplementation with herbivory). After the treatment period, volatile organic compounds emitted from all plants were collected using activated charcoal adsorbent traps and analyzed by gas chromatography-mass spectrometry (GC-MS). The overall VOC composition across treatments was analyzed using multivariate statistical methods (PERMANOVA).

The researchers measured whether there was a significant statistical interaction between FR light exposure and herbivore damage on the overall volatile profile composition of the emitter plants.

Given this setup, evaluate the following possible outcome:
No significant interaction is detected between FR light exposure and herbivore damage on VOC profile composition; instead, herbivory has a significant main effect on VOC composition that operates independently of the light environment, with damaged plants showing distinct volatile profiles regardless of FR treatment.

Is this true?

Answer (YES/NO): NO